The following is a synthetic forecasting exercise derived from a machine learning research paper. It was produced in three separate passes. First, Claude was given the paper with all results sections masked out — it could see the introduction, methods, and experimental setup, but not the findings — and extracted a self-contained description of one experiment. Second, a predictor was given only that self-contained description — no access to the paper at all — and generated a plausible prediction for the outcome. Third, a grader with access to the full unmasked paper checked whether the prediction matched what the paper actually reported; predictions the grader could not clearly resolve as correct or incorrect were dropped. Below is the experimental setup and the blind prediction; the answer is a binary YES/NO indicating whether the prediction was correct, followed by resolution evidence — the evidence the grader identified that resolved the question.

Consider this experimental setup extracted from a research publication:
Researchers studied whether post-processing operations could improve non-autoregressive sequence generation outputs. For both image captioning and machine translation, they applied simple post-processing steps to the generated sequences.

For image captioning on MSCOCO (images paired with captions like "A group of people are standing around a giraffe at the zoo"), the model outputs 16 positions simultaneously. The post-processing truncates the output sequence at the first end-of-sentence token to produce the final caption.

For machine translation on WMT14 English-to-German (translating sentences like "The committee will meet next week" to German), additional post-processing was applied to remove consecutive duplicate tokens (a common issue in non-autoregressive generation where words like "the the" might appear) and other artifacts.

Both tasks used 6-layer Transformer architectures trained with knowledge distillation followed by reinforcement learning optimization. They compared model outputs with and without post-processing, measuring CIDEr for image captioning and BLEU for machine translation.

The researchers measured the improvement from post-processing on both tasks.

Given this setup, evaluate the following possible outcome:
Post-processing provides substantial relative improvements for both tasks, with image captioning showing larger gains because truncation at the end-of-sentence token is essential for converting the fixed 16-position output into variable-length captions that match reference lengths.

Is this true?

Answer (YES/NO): NO